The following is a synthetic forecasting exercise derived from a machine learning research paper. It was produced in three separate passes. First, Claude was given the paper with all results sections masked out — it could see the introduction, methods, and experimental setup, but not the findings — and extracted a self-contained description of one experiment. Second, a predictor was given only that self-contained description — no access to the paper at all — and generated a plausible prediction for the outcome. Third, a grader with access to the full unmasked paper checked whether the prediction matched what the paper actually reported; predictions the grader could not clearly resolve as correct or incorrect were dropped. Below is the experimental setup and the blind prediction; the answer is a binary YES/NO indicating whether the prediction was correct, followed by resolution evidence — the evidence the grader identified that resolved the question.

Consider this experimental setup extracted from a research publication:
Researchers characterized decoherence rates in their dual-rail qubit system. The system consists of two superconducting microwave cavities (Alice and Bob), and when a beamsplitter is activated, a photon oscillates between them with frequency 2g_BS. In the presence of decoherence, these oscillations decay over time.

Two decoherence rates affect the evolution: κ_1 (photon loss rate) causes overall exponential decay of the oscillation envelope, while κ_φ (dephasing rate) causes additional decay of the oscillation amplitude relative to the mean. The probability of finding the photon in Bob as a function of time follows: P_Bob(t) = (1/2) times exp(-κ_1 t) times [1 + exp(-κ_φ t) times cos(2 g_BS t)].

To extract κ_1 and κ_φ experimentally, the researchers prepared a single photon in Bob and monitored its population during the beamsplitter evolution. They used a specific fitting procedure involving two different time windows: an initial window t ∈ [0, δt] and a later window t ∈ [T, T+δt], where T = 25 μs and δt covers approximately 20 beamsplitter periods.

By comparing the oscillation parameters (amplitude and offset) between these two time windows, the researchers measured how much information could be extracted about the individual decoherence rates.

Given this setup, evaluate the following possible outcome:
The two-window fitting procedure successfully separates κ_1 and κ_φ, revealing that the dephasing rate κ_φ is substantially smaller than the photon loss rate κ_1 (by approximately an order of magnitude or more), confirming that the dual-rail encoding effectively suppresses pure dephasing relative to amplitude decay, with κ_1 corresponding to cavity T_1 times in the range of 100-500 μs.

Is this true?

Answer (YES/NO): NO